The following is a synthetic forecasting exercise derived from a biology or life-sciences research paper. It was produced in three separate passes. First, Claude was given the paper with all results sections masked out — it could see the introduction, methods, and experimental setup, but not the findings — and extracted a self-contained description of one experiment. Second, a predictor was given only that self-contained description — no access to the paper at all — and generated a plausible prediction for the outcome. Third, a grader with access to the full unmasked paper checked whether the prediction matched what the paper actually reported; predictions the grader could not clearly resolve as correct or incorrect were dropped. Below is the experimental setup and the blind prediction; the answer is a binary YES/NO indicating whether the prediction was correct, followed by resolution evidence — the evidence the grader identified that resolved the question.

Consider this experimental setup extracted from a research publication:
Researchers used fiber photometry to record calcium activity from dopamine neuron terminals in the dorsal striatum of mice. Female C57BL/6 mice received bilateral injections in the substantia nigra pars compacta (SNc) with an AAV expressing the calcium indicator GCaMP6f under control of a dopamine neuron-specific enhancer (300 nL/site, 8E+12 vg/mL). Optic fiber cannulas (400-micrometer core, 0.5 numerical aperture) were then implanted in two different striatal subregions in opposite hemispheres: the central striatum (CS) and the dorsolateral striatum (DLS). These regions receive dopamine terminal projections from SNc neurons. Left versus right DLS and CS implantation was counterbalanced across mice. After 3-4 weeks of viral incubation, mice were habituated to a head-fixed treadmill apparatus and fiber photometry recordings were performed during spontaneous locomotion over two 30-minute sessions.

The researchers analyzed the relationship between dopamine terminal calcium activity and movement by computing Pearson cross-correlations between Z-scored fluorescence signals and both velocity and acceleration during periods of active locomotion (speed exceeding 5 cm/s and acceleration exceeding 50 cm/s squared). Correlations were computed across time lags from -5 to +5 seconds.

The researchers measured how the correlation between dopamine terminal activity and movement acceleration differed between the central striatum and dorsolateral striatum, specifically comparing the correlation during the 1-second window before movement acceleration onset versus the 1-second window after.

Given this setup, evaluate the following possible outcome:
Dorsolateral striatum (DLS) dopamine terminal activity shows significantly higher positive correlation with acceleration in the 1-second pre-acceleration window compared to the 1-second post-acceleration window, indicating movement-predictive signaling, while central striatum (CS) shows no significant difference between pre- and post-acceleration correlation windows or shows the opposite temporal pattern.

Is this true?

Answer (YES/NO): NO